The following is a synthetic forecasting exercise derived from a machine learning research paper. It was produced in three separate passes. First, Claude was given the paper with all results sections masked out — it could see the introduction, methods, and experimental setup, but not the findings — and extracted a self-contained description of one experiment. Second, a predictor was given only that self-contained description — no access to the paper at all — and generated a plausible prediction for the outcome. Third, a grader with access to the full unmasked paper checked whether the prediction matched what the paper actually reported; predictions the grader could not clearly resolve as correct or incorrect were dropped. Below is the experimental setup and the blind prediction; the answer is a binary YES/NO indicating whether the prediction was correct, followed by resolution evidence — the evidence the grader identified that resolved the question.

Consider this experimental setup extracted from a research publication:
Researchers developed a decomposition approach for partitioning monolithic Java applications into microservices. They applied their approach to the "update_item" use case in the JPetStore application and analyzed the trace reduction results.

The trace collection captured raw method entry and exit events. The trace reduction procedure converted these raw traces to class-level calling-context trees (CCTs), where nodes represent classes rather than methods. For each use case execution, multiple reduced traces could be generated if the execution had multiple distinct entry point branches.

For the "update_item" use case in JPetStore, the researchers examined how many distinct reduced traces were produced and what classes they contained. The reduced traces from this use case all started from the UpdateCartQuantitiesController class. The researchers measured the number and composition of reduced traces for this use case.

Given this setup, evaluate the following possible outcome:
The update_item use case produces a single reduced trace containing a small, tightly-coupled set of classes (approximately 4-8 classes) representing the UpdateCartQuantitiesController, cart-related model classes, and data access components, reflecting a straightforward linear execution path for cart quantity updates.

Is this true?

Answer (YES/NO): NO